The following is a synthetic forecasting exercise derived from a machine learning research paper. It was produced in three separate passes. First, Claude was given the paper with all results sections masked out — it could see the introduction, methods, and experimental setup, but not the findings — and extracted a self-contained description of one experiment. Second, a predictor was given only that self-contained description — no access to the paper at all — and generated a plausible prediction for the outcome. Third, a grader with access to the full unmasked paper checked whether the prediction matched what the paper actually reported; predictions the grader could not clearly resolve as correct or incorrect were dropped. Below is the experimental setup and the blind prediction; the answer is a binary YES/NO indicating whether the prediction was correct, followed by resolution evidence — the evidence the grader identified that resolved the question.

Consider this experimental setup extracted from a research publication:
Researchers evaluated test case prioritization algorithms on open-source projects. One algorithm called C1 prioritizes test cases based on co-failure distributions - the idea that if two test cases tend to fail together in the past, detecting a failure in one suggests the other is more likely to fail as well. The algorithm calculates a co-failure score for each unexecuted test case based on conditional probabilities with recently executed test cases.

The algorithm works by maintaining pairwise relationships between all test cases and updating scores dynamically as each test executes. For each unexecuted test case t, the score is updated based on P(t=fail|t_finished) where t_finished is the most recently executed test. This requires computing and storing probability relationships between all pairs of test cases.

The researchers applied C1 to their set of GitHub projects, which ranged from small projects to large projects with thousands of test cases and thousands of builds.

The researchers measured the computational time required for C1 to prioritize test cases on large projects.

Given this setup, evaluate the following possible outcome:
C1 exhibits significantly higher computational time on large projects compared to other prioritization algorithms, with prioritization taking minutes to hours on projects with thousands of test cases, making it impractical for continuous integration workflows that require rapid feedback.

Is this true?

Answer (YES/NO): NO